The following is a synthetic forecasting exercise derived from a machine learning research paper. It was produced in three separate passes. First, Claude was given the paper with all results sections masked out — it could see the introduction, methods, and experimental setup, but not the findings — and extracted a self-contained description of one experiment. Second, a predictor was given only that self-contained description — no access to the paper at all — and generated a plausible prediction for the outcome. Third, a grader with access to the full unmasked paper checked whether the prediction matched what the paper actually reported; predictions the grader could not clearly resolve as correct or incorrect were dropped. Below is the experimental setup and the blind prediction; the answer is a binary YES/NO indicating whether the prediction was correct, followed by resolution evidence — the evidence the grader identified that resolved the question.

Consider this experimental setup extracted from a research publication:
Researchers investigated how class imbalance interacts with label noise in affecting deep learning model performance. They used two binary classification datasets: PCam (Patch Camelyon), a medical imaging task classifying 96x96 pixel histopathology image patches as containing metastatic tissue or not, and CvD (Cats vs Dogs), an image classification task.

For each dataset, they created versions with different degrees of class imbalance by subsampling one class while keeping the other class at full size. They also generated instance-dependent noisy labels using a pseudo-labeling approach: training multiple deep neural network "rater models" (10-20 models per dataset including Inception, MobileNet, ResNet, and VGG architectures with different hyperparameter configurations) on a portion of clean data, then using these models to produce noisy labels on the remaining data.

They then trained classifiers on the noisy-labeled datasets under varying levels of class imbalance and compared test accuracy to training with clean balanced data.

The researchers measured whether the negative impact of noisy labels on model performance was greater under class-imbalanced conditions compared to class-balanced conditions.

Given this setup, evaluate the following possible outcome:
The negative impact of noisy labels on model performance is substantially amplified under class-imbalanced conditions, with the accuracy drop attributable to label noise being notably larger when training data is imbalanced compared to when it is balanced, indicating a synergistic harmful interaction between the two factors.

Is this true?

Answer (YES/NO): YES